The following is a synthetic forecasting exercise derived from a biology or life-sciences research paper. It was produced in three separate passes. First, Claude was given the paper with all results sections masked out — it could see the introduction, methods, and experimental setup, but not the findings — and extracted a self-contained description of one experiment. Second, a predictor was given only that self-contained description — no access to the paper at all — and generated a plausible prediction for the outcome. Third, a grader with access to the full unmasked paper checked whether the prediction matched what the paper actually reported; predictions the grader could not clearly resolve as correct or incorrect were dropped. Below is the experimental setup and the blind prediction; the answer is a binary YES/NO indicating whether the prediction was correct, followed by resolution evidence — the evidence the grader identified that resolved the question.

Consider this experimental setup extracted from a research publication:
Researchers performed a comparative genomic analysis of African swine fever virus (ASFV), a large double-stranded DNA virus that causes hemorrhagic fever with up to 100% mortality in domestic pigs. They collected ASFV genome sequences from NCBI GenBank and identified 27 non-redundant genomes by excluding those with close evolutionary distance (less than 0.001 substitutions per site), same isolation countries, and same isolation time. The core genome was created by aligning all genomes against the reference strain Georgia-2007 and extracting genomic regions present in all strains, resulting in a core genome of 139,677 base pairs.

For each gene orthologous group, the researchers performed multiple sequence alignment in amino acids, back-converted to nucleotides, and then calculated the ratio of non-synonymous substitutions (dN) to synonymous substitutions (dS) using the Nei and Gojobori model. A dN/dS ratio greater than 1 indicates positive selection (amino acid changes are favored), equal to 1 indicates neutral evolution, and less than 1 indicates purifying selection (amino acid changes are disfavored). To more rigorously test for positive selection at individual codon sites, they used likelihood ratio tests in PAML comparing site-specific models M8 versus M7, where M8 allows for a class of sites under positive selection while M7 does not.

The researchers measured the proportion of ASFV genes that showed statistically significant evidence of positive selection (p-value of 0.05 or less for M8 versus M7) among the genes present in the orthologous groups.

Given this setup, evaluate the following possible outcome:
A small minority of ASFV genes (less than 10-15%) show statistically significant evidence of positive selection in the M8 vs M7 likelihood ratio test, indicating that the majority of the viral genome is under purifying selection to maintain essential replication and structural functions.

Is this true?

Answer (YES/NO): NO